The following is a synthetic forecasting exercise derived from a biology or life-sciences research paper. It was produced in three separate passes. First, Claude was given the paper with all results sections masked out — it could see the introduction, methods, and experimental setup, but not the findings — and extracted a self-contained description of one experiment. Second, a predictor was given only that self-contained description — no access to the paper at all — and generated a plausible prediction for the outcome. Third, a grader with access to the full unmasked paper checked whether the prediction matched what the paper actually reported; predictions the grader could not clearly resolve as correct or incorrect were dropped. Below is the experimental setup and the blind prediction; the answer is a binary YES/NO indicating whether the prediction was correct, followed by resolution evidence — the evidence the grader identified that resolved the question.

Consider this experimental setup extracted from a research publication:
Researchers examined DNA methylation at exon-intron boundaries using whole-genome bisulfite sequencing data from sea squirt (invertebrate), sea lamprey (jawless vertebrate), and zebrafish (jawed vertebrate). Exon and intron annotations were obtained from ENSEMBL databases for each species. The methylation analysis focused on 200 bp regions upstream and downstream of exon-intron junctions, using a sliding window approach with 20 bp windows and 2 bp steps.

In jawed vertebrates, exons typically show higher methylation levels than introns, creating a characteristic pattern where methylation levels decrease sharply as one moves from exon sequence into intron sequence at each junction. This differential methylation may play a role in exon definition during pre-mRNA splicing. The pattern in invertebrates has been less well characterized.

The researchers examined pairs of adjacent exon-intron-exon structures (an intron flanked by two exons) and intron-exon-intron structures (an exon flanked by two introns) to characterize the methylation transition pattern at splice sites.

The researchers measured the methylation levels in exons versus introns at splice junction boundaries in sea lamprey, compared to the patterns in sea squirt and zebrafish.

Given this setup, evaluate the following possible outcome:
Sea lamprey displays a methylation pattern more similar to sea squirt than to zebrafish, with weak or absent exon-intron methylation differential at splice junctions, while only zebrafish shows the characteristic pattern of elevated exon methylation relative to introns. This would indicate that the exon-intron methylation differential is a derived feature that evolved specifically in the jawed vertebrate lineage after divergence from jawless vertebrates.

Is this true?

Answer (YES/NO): NO